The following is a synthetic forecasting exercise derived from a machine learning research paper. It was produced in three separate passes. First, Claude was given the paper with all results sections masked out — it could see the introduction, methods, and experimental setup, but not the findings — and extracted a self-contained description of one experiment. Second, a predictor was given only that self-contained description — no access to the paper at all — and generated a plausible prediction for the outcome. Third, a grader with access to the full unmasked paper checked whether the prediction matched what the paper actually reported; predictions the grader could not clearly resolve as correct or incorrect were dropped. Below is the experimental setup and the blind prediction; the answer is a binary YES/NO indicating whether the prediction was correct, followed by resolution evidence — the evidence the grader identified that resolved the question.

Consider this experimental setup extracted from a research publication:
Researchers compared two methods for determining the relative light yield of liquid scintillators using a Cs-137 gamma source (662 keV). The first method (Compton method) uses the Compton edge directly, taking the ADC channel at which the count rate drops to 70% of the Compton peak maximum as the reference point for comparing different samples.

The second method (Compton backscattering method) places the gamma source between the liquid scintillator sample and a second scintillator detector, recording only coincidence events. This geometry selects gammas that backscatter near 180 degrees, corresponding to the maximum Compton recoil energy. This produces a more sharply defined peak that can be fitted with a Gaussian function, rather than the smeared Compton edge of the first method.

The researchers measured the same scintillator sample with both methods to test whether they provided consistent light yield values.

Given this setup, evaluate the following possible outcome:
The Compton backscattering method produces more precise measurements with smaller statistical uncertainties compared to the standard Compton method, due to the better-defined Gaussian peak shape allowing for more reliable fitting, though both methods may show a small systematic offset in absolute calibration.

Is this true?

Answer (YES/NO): NO